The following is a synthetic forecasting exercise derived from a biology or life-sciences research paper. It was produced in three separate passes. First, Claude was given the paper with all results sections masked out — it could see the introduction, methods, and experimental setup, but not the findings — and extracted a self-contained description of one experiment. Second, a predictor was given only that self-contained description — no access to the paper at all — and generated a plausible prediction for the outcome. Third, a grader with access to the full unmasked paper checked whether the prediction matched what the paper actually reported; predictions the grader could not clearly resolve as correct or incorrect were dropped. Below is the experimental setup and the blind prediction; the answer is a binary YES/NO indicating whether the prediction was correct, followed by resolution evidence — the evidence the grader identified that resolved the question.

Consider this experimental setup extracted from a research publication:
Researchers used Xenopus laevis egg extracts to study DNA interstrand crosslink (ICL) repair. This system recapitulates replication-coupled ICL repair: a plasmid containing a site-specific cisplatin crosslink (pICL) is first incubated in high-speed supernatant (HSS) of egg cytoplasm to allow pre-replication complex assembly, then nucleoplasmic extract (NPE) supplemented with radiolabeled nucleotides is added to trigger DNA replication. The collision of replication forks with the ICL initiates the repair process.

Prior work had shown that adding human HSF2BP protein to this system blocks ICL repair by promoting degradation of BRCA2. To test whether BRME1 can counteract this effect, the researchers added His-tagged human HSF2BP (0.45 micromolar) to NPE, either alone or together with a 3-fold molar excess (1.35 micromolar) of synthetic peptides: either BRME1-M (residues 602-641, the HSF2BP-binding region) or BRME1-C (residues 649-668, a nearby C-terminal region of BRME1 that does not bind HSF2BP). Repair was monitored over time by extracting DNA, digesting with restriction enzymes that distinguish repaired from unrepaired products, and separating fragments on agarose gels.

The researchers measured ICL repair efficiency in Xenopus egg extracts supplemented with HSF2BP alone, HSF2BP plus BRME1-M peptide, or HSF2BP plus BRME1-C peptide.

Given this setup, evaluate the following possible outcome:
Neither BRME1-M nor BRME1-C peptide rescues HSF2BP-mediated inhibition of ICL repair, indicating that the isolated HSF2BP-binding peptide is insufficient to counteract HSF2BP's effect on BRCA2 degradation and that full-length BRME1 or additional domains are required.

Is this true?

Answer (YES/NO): NO